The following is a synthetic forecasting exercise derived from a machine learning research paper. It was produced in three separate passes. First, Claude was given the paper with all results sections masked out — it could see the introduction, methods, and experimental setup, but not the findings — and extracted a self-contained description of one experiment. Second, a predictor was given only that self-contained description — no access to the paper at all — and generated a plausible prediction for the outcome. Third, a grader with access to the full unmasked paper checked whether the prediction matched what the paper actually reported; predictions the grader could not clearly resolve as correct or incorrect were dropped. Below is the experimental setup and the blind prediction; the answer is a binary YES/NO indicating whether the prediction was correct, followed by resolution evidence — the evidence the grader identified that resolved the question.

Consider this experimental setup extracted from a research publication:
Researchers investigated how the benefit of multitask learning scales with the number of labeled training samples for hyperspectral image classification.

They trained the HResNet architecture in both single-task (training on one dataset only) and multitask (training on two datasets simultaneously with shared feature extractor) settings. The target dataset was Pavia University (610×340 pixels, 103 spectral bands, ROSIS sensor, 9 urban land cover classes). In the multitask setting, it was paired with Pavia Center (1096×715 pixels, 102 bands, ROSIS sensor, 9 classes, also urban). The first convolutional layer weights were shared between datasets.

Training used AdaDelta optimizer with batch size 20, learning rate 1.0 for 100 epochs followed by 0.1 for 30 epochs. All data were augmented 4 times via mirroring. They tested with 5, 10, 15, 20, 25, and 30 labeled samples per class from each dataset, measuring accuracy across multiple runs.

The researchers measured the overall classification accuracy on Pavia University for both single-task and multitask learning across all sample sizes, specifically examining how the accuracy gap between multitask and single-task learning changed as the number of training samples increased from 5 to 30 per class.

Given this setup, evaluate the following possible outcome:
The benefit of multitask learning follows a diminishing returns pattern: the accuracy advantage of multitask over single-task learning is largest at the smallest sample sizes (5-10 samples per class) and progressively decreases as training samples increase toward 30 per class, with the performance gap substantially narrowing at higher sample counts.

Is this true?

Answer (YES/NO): NO